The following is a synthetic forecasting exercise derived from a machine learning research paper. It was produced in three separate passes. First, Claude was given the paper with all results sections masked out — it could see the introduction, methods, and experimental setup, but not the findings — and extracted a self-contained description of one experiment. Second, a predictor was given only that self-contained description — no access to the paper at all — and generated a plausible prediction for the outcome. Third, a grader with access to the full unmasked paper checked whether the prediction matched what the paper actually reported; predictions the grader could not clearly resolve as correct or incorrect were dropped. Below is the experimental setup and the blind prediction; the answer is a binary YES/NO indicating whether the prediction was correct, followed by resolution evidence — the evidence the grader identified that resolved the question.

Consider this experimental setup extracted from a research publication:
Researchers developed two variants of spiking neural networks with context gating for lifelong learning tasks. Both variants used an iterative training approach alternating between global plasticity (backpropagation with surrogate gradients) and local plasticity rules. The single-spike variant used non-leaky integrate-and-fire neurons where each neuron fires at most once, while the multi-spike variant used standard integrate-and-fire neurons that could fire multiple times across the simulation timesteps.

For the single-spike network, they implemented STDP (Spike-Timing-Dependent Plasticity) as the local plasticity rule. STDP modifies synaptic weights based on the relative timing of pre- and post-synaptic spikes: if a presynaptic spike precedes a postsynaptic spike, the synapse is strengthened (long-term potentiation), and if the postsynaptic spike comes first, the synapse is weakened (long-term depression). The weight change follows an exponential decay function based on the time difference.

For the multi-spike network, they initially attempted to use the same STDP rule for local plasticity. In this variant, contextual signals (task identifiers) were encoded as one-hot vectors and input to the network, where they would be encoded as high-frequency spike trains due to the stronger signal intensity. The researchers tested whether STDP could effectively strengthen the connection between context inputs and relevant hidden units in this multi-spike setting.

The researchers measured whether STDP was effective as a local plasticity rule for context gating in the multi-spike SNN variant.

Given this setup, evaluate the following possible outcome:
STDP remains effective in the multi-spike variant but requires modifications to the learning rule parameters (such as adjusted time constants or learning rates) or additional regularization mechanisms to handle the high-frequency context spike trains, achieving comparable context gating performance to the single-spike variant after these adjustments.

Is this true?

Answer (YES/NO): NO